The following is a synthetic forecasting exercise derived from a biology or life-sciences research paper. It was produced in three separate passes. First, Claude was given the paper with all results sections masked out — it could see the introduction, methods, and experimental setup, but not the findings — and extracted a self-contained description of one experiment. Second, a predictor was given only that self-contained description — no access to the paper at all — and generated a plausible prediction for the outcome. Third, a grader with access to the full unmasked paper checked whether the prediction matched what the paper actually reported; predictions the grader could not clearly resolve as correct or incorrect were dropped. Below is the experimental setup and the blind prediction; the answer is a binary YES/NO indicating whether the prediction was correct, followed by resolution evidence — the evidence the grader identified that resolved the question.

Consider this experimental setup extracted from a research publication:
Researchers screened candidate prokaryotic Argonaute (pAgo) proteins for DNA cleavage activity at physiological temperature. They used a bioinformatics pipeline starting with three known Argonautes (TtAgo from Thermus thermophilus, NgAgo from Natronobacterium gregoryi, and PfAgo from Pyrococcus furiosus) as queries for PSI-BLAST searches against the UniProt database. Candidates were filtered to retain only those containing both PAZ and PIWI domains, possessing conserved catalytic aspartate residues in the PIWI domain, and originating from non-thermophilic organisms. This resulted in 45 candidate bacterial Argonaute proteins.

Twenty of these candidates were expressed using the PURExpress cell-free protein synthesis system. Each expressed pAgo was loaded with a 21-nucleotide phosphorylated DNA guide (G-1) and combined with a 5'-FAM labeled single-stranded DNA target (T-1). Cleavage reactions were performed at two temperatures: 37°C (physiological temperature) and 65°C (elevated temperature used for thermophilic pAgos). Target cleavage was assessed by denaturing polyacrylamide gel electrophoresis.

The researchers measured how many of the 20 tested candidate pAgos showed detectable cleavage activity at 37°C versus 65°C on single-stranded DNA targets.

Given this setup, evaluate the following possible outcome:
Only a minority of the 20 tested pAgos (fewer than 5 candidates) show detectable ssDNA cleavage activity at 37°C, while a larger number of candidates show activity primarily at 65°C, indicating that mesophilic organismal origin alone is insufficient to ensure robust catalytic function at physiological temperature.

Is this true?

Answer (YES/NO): NO